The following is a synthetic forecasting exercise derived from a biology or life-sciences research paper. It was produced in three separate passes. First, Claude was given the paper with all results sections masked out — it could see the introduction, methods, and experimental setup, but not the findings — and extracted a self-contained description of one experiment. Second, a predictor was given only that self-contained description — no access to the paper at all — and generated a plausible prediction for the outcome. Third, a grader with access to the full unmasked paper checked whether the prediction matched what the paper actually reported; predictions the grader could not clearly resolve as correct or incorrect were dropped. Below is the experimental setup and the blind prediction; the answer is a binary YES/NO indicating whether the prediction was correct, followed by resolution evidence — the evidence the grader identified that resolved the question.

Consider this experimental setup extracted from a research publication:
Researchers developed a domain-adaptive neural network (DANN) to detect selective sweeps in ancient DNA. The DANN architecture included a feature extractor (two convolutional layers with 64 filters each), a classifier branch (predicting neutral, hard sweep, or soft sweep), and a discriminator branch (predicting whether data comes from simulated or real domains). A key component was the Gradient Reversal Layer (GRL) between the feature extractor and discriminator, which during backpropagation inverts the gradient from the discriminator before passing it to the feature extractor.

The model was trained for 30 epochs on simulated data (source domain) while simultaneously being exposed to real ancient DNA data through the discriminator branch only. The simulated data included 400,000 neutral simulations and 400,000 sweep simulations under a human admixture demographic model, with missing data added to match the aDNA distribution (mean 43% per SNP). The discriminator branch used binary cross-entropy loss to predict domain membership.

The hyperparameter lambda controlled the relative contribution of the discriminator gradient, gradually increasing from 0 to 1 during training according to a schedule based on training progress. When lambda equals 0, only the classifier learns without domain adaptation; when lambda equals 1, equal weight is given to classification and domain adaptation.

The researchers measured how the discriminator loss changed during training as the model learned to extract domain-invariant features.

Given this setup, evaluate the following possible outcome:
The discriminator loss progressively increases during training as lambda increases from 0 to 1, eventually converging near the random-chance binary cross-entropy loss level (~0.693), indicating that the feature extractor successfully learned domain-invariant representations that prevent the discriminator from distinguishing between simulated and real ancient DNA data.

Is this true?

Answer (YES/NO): YES